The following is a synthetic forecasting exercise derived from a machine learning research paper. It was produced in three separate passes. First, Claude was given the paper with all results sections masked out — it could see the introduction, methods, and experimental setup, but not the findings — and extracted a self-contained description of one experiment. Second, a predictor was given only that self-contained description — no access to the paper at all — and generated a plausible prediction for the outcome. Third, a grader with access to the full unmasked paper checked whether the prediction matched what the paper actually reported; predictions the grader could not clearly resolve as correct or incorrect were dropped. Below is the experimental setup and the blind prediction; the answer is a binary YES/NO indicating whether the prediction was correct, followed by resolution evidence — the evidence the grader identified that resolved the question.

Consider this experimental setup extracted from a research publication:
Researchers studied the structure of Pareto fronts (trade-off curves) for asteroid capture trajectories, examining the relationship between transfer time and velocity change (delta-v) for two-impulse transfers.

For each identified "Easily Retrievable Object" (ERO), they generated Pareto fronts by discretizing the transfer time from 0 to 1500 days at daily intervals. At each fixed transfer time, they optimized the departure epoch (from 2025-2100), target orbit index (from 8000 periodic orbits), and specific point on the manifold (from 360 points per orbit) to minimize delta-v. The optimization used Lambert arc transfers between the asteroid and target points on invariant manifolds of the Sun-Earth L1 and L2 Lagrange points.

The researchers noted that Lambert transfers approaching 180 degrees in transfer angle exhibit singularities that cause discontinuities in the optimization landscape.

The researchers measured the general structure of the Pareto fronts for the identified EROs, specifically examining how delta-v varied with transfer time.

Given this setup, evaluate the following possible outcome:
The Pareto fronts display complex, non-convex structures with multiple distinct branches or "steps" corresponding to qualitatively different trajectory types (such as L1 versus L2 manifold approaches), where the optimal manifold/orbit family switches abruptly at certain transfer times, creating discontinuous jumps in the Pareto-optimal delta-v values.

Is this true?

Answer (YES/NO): NO